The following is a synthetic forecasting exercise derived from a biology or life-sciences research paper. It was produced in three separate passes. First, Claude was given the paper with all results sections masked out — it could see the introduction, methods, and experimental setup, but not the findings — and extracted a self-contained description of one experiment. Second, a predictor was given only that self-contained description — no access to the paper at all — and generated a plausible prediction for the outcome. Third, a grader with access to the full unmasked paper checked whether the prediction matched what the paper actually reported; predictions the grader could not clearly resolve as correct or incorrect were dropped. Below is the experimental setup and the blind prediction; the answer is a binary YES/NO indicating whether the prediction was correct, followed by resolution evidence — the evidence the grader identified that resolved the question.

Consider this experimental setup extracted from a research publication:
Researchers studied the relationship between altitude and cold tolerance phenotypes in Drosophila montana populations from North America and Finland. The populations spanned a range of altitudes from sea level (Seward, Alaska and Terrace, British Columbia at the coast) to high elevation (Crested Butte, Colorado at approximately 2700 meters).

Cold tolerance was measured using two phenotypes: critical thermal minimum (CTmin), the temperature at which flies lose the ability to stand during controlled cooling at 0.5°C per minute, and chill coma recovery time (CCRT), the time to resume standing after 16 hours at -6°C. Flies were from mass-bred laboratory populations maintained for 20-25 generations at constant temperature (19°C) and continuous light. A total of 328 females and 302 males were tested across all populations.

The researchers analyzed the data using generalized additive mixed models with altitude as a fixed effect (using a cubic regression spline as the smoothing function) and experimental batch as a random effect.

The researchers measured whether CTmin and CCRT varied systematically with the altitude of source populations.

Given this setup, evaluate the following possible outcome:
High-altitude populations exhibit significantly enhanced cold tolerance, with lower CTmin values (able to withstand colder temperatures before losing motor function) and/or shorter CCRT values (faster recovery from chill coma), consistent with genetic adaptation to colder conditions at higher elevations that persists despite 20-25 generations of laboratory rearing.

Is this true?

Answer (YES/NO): YES